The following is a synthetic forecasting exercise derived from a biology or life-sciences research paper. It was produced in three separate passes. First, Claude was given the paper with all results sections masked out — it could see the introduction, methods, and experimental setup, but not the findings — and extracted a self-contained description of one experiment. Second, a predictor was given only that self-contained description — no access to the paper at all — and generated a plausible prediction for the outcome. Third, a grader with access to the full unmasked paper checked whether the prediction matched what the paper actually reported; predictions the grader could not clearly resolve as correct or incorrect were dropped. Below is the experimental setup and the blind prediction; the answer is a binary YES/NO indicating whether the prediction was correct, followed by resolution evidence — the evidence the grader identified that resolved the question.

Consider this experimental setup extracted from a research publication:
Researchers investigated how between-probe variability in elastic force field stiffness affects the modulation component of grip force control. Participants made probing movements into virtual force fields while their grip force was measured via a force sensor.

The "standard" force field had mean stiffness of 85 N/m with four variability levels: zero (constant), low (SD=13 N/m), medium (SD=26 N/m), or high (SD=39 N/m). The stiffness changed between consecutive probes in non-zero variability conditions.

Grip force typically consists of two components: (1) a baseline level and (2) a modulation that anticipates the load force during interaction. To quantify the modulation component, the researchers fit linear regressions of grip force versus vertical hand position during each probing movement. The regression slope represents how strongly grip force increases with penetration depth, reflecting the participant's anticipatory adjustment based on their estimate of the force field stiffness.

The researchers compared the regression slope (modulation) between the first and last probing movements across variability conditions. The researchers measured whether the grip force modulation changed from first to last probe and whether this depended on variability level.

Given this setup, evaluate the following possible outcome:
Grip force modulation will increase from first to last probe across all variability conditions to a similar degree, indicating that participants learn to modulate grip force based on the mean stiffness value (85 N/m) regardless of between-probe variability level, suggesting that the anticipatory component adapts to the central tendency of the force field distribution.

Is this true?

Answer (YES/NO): NO